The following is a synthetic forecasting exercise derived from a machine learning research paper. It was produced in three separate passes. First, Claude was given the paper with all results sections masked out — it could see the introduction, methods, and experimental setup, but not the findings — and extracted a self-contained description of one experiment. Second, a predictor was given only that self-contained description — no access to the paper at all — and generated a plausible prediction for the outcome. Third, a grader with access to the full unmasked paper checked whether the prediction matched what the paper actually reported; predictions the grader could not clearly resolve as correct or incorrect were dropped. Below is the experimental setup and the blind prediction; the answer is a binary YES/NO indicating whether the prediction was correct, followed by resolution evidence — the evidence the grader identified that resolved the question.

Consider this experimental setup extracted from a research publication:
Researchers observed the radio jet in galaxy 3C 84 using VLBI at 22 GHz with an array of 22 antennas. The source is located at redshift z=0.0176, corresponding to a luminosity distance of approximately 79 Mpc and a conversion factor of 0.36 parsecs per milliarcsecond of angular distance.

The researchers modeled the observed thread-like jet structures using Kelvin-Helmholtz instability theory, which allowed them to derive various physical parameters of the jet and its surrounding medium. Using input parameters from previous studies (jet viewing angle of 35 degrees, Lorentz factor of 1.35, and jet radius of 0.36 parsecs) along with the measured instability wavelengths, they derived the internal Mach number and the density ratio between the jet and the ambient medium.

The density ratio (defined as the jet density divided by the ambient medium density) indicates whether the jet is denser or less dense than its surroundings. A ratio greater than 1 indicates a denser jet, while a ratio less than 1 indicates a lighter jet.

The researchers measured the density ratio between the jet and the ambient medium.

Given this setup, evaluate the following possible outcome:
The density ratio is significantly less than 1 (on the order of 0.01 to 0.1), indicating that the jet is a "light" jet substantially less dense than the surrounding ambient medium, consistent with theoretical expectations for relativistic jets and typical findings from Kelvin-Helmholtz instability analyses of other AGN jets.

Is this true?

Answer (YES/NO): NO